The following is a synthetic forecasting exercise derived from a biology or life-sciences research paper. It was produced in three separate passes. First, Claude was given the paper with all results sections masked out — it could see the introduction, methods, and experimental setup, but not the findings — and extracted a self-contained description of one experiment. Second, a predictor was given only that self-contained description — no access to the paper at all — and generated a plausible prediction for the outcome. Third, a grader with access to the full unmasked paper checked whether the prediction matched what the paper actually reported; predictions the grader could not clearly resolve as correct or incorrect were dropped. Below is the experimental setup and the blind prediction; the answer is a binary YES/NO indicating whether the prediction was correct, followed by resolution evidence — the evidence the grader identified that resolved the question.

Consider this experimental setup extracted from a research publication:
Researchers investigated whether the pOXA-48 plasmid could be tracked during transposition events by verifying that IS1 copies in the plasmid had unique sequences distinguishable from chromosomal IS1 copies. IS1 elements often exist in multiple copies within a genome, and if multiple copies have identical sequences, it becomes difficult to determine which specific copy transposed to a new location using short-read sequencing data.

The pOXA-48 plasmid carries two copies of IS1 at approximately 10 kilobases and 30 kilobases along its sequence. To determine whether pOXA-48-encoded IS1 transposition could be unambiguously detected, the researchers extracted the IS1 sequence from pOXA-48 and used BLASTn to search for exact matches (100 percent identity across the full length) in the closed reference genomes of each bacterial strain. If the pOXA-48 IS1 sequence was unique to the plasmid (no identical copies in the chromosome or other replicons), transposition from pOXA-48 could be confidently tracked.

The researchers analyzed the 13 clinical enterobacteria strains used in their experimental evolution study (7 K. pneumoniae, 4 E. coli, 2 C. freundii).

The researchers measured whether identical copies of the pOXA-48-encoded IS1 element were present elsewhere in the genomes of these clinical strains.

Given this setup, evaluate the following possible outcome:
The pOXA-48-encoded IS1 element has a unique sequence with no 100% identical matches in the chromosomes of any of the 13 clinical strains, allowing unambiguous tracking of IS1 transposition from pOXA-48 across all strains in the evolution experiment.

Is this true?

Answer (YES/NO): NO